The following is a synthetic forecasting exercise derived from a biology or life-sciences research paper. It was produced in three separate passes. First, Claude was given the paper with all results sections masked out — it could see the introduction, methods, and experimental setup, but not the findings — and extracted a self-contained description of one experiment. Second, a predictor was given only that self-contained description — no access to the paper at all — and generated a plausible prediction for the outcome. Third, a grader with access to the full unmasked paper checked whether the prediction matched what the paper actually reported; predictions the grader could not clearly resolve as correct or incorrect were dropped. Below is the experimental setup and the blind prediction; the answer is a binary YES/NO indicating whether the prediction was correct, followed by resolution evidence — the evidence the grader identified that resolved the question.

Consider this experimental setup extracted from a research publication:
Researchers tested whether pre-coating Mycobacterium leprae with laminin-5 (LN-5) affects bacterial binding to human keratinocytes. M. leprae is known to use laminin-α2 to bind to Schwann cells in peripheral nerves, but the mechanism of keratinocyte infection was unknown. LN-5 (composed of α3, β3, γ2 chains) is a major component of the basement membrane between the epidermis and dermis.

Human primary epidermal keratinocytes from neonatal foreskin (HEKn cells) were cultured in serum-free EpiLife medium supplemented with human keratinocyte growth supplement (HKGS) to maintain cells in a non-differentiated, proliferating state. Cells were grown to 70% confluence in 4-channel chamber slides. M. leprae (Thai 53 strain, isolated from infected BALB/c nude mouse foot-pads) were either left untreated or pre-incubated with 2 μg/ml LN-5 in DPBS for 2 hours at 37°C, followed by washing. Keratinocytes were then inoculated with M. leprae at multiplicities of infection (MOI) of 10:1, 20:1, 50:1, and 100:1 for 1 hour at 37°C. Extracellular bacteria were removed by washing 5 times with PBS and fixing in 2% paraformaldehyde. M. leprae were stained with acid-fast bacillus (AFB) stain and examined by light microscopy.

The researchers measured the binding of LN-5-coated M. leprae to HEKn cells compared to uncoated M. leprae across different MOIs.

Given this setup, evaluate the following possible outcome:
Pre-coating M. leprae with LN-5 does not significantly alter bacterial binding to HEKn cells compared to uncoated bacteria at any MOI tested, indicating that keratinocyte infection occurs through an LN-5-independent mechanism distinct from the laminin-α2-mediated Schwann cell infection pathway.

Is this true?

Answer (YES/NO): NO